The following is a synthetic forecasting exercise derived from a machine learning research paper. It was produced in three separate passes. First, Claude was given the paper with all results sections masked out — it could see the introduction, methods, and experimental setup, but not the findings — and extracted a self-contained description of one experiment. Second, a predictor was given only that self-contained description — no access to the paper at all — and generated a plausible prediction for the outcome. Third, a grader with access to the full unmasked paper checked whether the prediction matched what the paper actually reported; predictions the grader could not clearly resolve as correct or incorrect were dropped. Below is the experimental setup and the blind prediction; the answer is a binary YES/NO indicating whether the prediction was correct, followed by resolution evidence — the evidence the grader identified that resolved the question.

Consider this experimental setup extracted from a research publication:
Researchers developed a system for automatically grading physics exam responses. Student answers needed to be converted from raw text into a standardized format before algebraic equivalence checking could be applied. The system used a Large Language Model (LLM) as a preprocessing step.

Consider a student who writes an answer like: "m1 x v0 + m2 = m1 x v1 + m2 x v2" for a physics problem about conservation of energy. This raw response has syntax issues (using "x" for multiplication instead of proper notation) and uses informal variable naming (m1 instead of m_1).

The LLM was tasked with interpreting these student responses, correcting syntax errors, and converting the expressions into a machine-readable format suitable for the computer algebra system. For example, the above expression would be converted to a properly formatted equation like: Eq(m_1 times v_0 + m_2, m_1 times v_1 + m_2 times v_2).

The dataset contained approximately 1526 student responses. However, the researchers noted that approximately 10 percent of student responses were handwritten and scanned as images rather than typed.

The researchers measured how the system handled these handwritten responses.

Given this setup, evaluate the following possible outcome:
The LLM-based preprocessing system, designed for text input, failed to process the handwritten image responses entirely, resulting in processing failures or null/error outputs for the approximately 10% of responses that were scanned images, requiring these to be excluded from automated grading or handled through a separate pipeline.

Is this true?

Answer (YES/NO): NO